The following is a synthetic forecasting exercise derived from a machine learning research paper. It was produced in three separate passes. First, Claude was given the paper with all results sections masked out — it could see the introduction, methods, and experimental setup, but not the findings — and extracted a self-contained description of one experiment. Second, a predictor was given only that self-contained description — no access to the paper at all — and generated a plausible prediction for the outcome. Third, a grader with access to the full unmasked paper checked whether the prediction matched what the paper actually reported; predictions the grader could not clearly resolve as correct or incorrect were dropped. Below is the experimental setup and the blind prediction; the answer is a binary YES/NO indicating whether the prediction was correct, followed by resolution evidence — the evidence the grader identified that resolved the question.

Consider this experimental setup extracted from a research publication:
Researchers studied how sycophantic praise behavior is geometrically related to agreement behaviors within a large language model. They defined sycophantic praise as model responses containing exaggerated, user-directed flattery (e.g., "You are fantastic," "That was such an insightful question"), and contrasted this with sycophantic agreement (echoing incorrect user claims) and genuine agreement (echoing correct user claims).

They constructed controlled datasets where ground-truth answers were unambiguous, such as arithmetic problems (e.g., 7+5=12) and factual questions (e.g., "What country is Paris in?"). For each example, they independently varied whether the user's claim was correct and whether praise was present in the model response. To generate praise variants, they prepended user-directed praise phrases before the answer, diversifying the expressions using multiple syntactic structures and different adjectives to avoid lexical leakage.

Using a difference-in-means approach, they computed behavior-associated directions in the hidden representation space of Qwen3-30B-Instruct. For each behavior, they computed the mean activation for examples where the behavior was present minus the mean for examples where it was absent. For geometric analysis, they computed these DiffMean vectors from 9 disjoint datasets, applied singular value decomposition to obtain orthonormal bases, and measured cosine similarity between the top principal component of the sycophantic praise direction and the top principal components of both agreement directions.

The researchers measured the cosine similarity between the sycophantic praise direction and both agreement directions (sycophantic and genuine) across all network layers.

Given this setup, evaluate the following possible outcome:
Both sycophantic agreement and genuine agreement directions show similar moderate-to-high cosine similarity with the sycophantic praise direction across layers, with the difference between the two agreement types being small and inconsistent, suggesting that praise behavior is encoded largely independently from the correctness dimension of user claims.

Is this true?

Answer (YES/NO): NO